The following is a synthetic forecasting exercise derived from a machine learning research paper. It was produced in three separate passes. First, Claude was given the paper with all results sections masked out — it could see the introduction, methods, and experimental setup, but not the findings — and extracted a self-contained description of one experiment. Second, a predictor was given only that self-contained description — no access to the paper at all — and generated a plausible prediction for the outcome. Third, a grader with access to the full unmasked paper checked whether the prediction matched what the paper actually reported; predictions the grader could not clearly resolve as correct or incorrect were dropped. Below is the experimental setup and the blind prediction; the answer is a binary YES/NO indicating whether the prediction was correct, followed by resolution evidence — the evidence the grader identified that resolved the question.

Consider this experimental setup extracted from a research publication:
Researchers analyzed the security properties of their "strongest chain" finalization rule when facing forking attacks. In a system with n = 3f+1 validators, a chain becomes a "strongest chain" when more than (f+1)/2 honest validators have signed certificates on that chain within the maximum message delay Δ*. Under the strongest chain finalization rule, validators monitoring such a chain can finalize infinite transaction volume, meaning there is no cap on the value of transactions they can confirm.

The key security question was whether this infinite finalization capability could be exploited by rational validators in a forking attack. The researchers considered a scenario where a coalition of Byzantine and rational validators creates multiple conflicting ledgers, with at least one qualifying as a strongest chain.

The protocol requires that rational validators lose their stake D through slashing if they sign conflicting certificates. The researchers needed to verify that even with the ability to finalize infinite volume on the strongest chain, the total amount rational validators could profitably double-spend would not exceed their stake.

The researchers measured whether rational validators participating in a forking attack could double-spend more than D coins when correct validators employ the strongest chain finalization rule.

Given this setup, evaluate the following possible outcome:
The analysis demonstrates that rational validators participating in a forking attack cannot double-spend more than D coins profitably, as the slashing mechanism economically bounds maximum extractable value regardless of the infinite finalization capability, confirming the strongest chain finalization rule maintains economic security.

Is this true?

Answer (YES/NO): YES